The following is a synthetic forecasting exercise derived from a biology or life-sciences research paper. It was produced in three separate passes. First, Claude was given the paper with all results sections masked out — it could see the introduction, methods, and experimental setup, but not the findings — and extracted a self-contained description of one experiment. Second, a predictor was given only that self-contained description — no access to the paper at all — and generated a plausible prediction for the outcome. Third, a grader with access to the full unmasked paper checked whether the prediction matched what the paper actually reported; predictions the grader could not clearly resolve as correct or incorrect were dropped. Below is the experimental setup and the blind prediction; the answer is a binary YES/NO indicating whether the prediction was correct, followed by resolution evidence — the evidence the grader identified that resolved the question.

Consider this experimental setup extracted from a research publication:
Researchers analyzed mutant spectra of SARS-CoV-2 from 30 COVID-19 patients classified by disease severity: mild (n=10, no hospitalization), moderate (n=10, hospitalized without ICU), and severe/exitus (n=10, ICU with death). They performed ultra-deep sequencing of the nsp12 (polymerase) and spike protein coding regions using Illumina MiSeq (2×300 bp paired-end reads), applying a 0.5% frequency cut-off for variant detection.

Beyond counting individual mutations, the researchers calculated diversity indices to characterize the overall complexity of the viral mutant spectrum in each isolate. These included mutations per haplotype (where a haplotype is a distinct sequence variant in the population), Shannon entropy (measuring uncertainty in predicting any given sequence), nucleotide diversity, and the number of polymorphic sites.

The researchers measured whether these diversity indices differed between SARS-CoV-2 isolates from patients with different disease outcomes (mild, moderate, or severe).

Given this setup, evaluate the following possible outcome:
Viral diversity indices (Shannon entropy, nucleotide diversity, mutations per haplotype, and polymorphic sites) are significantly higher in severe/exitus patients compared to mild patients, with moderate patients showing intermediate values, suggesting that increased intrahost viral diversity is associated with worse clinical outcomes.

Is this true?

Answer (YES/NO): NO